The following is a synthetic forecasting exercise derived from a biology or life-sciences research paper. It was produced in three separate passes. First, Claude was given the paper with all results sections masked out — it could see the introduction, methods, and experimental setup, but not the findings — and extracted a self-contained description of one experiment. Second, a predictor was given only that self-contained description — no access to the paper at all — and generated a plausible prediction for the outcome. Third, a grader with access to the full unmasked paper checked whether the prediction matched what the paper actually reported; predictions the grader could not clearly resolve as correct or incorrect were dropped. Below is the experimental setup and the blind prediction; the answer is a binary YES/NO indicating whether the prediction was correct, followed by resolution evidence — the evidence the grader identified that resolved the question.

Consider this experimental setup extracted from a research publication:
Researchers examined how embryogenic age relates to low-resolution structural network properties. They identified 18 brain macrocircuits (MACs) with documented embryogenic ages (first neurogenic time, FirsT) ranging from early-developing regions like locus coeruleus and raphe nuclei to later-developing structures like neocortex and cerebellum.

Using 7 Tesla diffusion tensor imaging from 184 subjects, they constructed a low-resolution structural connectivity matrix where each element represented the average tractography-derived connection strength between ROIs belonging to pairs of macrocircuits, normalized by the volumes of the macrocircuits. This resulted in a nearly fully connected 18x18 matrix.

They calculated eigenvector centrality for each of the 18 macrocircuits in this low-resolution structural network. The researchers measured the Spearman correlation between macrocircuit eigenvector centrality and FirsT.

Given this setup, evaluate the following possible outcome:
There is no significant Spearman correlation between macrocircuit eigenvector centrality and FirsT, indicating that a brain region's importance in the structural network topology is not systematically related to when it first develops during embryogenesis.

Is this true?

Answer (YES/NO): NO